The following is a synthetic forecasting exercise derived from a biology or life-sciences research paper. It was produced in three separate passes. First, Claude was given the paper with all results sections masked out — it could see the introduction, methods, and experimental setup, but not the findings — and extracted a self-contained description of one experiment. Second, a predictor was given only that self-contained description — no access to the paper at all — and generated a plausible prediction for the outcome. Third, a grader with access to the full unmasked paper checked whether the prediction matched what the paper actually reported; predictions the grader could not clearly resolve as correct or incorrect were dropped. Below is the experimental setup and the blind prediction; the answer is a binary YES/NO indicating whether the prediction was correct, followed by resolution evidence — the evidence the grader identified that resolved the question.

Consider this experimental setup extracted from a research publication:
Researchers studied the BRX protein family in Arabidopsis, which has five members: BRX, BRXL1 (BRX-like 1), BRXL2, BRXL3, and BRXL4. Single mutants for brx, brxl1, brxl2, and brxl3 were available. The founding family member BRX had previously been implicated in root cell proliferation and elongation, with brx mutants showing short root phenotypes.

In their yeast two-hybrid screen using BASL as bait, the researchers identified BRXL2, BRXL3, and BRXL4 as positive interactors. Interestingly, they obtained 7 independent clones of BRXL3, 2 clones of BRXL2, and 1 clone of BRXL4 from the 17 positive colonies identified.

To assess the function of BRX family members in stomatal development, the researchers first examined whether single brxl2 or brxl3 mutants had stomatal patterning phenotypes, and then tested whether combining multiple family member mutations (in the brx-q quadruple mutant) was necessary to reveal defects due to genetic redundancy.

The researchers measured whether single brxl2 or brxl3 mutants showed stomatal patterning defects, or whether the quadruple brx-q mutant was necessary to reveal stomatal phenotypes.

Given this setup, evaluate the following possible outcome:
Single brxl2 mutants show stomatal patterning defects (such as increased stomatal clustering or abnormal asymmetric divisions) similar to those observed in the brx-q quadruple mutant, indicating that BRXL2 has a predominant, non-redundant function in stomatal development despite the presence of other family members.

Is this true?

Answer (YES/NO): NO